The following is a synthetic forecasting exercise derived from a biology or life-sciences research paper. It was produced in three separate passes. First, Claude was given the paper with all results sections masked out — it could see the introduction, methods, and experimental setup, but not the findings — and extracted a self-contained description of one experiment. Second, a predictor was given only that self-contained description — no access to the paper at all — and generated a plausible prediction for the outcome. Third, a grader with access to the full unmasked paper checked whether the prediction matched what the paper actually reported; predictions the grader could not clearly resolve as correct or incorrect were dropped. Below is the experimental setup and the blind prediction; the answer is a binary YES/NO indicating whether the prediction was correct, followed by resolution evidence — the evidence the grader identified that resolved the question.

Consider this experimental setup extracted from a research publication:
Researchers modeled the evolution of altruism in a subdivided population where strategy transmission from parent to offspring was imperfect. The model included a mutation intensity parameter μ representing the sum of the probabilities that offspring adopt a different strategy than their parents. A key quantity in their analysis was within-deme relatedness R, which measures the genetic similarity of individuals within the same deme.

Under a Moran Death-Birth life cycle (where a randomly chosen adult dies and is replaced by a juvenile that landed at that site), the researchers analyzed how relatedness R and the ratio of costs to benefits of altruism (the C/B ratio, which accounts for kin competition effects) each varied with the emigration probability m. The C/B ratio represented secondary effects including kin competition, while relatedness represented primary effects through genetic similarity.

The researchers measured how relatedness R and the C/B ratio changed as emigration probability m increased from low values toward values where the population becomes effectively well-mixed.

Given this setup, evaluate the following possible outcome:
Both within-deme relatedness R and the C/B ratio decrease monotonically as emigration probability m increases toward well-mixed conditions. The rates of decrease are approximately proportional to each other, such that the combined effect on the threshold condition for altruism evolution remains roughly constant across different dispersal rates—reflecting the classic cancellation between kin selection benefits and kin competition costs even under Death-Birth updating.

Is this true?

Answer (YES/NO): NO